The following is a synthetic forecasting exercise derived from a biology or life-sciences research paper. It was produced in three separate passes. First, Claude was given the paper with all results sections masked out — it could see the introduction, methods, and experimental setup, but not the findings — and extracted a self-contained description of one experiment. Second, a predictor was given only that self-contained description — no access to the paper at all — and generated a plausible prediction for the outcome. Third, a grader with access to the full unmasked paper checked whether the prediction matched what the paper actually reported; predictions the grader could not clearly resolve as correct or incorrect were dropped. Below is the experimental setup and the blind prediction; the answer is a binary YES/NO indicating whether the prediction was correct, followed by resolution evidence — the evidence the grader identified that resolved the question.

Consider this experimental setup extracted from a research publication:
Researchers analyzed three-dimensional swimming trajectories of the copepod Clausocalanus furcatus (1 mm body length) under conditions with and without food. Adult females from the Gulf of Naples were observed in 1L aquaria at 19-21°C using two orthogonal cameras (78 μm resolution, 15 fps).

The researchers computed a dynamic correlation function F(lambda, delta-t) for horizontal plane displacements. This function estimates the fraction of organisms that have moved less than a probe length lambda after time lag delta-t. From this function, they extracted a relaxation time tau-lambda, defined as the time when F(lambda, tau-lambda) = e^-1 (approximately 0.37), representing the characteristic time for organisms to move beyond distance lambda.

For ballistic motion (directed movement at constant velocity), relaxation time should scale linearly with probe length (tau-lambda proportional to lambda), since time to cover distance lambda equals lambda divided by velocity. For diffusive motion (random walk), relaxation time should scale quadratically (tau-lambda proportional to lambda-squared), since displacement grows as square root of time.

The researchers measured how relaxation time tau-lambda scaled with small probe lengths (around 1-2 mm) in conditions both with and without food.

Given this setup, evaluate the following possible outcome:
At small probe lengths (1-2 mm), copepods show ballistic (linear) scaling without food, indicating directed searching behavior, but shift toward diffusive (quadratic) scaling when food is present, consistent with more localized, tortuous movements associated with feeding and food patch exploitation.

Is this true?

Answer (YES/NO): NO